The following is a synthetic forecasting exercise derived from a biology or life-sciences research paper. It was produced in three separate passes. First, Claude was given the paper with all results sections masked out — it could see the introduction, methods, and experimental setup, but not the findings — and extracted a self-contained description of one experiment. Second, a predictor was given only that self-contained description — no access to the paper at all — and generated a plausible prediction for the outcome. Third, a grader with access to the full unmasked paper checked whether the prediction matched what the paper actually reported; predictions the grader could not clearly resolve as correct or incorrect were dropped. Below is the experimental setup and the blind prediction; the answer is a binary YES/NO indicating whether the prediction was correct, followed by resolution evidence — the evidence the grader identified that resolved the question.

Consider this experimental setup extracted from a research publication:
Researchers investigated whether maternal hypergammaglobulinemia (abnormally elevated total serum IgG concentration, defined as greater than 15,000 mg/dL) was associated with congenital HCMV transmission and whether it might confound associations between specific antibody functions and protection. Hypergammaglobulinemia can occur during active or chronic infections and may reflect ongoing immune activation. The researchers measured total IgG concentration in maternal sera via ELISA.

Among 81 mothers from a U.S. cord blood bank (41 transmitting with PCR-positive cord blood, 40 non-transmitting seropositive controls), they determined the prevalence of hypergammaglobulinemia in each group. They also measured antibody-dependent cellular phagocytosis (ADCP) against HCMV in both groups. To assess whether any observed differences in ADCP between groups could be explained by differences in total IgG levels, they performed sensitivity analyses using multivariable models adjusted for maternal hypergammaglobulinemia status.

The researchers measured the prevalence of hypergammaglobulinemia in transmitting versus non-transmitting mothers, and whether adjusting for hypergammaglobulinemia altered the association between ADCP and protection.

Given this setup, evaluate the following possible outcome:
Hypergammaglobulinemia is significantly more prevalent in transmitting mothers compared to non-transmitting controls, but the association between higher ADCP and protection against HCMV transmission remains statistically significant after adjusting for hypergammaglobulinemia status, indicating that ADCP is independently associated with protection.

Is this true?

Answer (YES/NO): YES